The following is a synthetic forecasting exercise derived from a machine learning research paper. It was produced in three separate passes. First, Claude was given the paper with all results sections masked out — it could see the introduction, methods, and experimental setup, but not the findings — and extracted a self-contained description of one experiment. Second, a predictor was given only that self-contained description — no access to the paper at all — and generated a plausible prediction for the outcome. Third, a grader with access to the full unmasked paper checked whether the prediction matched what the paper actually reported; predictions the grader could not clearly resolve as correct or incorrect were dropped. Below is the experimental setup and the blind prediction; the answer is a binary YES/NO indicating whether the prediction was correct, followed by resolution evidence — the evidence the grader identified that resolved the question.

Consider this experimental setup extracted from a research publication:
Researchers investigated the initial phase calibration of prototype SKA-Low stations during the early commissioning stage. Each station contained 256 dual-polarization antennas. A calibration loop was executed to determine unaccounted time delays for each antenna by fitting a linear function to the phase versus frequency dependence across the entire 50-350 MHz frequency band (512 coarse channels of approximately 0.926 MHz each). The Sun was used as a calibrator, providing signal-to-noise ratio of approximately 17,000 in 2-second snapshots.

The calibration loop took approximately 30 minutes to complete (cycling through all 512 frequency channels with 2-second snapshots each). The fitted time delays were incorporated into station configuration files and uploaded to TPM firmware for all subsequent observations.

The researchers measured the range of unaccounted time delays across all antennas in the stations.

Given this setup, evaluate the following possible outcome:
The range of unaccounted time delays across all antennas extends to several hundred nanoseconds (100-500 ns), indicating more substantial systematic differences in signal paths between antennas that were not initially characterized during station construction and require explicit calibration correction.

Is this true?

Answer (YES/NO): NO